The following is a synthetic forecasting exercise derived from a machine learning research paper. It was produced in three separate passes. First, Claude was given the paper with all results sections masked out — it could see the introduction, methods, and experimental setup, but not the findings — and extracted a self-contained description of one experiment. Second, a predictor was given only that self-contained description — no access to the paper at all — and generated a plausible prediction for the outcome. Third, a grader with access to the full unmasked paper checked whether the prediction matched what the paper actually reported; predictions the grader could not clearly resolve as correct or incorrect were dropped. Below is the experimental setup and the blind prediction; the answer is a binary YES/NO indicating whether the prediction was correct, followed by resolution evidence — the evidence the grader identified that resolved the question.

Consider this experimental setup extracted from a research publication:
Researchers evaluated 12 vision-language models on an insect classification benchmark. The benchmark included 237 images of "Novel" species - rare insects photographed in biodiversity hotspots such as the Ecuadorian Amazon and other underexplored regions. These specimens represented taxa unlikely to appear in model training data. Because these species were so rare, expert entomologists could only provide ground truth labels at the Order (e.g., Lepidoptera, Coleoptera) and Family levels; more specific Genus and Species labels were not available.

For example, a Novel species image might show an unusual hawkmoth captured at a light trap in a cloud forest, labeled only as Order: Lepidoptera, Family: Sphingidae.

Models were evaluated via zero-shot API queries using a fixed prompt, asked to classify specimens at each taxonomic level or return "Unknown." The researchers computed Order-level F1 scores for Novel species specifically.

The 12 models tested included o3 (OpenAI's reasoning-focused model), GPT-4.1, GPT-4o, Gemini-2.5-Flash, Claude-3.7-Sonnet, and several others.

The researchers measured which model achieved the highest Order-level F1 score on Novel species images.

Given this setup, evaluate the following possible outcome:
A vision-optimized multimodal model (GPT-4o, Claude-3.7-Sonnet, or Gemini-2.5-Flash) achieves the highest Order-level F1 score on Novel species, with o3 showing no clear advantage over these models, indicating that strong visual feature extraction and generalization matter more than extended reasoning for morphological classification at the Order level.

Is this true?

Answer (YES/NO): NO